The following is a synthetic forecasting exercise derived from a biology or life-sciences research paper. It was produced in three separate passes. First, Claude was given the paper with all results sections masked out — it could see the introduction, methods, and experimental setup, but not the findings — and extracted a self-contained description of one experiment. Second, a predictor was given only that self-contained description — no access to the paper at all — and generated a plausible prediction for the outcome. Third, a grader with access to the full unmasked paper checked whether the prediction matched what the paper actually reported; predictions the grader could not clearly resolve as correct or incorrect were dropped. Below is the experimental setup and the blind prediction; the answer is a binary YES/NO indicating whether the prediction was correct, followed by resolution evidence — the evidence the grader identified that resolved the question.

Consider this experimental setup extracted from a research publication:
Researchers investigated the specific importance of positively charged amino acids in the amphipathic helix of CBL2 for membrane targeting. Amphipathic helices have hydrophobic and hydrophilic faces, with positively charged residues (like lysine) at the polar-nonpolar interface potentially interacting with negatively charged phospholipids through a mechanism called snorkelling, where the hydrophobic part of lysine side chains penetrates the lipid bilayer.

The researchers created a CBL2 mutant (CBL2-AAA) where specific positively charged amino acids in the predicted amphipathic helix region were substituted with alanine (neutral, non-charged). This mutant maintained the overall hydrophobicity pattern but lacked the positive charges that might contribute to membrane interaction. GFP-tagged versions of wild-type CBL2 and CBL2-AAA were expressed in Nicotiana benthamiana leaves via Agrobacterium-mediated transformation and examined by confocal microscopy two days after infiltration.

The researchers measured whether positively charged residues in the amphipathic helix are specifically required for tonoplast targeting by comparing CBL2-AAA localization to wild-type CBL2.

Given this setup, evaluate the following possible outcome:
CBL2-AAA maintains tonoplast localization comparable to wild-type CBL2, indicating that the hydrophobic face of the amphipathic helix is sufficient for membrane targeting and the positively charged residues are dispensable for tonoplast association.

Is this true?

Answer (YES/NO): YES